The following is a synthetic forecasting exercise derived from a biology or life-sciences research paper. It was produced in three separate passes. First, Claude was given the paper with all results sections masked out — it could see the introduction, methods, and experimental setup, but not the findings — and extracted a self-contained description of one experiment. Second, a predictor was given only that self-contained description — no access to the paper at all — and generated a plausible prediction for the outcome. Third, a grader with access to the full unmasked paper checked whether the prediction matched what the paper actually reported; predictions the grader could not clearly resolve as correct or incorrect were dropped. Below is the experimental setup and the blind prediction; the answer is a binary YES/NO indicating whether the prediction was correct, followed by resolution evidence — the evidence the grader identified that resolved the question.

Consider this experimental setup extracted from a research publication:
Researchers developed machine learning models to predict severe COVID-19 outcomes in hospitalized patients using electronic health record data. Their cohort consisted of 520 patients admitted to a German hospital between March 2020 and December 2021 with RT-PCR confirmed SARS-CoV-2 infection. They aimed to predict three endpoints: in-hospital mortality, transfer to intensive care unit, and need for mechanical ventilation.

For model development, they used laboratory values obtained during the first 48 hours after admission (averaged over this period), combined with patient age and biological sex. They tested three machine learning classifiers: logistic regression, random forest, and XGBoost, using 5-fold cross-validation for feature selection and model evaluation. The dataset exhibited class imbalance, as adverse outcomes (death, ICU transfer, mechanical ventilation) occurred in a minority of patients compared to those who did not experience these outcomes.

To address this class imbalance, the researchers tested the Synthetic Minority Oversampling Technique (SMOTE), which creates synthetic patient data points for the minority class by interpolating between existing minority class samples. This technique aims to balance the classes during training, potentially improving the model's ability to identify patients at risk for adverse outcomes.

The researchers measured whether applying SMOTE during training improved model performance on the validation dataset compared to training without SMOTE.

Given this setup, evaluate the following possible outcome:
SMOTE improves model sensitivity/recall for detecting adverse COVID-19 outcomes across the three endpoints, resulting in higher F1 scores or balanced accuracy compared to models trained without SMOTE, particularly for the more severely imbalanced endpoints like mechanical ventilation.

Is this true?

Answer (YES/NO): NO